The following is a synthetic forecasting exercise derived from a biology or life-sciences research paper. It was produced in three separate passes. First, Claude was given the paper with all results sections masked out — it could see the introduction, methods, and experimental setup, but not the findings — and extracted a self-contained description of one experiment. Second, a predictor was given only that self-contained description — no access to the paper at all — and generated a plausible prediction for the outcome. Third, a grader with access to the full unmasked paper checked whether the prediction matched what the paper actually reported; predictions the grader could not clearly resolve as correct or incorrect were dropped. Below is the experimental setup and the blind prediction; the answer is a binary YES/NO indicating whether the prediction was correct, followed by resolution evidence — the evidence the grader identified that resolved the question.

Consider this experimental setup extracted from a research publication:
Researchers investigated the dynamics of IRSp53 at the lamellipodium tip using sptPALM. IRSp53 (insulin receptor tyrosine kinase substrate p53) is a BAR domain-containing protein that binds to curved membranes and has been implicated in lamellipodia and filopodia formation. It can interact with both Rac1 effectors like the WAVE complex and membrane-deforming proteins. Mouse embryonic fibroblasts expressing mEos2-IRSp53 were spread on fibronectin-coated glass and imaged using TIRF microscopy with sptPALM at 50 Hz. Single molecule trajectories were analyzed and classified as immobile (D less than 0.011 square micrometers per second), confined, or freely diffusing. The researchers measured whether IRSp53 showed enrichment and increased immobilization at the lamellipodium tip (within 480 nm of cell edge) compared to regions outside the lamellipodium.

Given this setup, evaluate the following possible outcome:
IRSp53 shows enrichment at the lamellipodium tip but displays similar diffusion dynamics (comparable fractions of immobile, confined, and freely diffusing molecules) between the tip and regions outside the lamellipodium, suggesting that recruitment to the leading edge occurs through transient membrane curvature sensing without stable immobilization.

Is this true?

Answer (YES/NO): NO